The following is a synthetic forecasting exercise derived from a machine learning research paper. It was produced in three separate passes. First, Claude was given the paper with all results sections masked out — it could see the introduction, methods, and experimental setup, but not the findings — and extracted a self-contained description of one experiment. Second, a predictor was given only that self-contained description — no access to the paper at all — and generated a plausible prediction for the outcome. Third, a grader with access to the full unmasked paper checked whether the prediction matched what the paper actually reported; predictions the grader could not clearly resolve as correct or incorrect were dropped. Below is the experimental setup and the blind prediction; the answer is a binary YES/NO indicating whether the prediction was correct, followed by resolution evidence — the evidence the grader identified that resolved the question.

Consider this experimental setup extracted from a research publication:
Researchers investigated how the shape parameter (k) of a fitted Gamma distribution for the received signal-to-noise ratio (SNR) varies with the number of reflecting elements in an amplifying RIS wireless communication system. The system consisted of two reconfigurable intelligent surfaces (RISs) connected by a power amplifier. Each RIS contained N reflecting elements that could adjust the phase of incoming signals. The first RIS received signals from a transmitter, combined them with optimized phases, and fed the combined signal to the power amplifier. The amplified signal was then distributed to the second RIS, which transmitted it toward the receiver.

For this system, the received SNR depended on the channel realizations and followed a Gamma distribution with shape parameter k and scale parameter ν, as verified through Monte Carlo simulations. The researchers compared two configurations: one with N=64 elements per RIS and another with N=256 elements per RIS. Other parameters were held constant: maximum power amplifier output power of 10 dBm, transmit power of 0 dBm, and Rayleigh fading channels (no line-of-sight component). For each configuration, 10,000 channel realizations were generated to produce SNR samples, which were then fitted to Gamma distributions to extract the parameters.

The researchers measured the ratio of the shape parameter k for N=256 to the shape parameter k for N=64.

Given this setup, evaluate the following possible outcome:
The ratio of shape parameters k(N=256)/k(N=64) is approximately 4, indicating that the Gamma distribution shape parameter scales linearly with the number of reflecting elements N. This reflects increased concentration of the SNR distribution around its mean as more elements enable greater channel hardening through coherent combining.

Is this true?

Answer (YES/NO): YES